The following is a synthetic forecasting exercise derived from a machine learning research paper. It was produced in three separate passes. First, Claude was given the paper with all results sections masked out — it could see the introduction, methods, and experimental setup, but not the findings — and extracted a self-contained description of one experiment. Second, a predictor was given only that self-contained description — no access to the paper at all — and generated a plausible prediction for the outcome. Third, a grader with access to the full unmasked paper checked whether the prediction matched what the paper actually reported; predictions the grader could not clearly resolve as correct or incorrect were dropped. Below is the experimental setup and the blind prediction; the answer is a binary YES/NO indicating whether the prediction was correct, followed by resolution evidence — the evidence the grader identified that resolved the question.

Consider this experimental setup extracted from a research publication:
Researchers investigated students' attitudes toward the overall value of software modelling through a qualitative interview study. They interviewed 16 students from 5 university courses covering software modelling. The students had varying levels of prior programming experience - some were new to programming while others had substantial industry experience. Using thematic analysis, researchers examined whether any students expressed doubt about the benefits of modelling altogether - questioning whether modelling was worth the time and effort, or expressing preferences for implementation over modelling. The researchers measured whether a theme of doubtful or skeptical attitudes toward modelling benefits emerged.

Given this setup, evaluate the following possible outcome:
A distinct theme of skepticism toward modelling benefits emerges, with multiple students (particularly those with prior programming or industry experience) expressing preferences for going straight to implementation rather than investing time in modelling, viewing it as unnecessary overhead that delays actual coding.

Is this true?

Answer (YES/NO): YES